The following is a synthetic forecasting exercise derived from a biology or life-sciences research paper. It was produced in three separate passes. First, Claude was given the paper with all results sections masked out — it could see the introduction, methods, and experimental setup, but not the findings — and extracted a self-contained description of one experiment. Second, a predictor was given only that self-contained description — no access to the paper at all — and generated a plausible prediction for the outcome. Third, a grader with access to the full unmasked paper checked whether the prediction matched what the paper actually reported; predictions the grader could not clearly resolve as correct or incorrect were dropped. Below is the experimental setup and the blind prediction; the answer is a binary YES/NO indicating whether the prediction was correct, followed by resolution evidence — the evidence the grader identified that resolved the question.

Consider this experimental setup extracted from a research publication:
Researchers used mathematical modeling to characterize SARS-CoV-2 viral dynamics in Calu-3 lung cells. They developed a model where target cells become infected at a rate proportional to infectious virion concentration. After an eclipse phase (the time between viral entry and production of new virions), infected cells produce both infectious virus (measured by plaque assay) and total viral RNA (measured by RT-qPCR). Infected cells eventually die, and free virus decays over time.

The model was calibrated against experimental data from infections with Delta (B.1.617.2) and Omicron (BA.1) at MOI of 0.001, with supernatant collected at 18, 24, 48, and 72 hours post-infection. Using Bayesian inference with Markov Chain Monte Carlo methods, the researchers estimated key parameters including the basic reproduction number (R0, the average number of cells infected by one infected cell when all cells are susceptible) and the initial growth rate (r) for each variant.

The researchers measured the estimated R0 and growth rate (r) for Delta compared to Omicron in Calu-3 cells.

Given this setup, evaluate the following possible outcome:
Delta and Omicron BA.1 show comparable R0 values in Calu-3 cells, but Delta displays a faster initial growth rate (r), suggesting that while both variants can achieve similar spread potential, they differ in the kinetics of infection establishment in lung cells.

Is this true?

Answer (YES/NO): NO